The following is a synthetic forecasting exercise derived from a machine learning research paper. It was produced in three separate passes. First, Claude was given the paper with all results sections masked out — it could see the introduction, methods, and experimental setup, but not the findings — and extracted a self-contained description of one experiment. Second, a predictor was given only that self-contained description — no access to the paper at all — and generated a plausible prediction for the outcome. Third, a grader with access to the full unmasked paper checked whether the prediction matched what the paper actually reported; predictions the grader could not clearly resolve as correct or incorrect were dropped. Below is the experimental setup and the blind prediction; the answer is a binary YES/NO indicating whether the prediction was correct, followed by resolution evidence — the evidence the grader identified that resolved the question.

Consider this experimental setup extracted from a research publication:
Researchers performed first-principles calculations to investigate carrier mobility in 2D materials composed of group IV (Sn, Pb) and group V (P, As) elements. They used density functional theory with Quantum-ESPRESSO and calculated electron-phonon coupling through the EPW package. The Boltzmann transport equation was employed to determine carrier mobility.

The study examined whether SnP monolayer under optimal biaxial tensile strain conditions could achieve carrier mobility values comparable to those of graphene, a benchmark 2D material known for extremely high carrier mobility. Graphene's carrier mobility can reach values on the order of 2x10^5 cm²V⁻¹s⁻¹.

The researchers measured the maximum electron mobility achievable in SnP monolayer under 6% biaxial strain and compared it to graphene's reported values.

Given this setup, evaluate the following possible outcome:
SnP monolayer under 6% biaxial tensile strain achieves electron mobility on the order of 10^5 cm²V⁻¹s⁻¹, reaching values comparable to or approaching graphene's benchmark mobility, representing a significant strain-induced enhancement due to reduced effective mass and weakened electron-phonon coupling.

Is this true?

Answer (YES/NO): NO